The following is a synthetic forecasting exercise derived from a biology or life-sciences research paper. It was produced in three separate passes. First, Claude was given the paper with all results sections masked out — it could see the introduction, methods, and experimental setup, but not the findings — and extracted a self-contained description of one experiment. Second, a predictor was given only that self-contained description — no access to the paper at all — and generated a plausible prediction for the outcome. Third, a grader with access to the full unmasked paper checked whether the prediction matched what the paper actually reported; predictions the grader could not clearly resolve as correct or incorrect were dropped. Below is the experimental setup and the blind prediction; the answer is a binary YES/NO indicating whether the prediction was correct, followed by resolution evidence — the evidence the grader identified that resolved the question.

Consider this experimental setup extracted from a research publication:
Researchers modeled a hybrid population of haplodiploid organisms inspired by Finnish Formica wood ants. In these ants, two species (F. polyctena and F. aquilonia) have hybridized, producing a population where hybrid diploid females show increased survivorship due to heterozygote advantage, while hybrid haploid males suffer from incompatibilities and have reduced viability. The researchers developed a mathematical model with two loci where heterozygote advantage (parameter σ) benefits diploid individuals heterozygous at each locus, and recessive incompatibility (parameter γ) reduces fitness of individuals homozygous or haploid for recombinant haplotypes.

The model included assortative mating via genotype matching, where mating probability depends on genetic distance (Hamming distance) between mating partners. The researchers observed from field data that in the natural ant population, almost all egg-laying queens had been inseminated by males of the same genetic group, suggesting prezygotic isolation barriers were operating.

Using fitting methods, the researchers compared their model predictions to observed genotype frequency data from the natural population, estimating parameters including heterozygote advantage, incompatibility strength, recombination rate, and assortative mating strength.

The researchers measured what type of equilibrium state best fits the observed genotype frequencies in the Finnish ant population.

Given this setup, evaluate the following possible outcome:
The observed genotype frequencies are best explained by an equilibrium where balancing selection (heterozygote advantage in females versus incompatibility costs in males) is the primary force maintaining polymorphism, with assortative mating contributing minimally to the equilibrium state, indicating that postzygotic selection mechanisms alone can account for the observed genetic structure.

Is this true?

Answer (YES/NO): NO